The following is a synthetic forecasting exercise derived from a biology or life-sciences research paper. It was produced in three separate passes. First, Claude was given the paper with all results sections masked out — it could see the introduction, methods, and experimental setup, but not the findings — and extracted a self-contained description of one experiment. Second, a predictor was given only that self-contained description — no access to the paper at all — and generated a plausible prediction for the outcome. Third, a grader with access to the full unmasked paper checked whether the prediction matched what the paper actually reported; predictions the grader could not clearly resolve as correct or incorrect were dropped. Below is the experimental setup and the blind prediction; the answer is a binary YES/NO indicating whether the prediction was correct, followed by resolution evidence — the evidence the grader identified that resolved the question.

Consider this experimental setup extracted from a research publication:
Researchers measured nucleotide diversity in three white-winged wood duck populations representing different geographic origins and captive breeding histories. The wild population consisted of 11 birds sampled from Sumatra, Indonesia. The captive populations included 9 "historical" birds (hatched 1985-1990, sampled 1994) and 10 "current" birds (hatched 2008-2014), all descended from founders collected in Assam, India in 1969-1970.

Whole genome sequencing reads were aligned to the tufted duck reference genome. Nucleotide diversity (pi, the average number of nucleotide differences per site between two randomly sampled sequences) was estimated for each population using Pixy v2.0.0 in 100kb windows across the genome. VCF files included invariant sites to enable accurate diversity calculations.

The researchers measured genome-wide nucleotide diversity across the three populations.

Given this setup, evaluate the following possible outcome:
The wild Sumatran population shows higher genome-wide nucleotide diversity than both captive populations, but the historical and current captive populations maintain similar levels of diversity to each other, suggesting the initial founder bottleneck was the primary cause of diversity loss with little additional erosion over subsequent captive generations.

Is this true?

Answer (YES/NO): NO